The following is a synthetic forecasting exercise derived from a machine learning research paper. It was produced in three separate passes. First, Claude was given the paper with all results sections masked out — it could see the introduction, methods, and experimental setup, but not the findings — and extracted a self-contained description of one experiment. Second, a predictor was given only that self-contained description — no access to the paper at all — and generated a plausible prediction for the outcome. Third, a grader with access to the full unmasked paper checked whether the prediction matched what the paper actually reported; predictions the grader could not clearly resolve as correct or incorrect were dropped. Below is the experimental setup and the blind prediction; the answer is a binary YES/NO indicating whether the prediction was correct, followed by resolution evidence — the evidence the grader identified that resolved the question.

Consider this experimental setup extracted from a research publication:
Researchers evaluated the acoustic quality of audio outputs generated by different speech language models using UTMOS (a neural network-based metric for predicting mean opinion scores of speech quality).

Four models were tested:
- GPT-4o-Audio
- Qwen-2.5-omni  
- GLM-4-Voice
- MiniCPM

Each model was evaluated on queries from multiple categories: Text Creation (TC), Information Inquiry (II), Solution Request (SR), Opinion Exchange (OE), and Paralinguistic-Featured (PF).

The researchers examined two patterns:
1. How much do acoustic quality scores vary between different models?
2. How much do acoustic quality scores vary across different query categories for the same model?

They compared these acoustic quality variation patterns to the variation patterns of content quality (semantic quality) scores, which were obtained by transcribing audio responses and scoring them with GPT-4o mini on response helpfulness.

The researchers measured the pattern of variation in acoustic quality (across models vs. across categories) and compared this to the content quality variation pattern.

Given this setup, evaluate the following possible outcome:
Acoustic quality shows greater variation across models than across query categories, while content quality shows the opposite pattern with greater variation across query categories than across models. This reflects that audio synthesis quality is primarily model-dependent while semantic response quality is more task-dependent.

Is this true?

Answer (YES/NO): NO